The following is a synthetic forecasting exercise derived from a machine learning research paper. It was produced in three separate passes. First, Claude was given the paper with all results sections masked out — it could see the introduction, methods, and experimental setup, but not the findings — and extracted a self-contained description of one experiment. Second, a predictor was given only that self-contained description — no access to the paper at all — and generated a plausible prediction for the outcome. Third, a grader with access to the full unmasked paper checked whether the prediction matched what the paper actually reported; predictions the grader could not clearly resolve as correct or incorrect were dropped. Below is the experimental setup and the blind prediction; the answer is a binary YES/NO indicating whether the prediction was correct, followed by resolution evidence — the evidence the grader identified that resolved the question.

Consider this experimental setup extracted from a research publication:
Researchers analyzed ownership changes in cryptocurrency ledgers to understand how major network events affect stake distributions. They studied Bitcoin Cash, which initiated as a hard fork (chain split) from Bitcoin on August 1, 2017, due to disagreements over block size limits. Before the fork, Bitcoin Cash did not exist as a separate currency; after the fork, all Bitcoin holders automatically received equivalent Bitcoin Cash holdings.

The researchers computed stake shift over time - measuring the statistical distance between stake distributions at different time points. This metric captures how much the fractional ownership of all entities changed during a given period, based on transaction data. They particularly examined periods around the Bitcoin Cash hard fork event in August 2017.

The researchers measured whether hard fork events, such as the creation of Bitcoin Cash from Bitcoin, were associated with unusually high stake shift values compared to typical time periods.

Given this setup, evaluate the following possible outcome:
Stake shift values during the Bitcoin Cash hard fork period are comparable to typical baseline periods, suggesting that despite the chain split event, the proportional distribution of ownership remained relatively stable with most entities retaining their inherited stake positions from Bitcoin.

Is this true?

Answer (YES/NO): NO